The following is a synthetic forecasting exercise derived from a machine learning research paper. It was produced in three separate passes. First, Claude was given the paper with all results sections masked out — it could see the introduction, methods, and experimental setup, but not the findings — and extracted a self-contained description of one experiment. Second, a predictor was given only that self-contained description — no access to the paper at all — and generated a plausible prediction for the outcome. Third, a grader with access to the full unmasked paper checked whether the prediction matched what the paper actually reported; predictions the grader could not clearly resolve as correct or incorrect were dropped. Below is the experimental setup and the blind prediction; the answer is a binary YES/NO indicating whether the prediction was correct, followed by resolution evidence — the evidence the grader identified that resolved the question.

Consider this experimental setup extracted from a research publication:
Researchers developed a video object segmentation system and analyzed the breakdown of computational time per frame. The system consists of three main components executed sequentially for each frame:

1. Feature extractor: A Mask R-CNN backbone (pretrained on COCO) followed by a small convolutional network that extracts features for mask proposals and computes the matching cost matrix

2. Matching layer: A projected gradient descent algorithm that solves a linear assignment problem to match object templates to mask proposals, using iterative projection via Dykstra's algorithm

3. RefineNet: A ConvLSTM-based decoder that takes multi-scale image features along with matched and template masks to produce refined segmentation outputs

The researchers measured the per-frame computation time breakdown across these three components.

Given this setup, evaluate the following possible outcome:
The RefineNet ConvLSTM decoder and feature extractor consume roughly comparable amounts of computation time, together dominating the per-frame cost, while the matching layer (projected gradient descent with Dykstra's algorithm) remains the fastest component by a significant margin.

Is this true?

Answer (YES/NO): NO